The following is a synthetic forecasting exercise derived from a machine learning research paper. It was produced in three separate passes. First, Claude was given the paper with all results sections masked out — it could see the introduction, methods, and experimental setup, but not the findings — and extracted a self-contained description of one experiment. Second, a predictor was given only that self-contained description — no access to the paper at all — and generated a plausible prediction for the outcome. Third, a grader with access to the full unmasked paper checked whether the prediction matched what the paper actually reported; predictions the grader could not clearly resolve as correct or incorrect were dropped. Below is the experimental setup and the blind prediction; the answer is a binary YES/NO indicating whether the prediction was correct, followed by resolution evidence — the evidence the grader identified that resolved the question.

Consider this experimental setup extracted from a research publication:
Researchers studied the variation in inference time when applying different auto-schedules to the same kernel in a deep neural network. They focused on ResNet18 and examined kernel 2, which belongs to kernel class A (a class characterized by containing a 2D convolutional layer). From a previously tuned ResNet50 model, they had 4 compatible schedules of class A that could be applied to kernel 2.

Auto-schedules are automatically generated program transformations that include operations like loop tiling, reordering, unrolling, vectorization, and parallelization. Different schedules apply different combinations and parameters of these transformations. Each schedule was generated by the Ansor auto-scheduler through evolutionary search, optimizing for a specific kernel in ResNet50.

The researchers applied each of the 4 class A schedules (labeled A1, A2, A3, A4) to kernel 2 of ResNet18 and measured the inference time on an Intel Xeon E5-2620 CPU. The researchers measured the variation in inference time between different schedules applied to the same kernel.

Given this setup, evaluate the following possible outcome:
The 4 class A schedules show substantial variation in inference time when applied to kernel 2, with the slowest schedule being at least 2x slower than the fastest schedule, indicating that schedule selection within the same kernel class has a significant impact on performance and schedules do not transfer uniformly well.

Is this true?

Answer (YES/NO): YES